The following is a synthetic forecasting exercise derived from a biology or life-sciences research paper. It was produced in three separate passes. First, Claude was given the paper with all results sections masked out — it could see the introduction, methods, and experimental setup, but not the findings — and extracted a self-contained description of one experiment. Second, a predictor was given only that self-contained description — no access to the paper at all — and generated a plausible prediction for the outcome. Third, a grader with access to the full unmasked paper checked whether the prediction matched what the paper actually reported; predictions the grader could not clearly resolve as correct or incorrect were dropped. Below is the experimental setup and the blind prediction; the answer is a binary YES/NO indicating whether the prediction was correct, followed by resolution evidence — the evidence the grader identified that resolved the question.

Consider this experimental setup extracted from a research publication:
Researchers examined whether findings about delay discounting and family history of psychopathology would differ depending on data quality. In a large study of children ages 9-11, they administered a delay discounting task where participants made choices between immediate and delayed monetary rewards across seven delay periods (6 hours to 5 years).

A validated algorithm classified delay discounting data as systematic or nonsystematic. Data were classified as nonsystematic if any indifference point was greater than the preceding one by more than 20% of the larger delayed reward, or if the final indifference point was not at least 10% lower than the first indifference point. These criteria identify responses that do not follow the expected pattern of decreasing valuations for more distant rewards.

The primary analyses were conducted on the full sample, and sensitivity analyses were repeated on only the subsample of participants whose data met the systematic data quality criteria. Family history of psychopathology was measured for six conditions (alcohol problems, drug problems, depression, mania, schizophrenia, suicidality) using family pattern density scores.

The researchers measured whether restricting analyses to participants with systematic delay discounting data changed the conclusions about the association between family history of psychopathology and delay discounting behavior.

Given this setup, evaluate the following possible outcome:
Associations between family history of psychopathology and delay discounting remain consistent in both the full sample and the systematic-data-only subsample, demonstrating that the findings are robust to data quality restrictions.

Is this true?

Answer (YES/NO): YES